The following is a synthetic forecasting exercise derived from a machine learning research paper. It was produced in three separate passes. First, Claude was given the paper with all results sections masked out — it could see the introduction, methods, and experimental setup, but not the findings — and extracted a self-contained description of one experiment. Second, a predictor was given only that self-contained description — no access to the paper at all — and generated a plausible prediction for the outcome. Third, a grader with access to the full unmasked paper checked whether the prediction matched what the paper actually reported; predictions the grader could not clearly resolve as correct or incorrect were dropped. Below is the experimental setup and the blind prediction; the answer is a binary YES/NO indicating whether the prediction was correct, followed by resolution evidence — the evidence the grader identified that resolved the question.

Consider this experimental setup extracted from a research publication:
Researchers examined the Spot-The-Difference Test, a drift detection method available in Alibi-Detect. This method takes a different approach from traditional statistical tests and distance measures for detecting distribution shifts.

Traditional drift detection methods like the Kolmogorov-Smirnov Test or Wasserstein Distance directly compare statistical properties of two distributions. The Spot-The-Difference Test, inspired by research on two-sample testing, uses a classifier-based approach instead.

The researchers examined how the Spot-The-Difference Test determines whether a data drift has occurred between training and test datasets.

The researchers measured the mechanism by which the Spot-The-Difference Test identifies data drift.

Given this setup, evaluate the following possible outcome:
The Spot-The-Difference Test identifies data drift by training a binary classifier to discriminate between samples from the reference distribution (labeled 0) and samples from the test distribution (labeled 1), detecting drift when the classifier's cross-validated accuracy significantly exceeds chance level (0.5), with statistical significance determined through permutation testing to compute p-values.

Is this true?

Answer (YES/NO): NO